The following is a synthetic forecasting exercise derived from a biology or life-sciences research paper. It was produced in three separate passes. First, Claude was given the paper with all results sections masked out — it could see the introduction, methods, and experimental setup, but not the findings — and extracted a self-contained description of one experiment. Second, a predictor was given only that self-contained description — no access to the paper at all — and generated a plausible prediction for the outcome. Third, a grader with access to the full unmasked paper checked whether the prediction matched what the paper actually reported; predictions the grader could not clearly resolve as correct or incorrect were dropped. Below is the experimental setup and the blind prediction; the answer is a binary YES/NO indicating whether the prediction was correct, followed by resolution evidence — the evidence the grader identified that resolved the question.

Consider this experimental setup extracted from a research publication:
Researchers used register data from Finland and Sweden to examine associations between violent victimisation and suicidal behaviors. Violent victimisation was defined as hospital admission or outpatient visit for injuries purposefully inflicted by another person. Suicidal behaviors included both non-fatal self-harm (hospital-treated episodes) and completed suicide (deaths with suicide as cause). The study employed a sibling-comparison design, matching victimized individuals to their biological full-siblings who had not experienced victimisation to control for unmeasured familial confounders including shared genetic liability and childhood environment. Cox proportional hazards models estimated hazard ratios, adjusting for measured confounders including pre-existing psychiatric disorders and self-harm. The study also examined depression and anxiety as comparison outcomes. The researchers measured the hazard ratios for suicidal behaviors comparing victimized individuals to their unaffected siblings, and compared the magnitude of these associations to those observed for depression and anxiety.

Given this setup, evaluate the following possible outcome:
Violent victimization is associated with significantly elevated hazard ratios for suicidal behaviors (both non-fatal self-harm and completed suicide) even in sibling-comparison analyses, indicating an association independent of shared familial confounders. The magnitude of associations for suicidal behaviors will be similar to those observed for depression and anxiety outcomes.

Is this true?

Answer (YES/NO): NO